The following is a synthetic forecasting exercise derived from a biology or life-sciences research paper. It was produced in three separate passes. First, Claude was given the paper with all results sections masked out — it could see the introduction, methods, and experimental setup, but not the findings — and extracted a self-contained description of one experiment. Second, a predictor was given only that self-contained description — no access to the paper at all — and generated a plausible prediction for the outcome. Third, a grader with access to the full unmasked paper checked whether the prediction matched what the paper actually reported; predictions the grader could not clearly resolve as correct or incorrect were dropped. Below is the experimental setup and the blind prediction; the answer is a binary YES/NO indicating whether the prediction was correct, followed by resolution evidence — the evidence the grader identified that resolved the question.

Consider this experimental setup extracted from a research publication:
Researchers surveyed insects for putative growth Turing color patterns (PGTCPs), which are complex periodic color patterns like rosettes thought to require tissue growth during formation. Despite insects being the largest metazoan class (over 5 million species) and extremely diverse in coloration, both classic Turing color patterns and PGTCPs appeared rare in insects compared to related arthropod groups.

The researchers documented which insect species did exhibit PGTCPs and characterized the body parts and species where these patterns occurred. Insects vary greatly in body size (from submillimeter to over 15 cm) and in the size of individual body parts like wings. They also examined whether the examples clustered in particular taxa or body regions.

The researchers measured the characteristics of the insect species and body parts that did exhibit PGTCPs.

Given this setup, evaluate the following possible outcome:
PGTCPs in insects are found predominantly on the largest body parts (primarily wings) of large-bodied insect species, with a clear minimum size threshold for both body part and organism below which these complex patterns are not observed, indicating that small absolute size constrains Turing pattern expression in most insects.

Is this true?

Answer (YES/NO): NO